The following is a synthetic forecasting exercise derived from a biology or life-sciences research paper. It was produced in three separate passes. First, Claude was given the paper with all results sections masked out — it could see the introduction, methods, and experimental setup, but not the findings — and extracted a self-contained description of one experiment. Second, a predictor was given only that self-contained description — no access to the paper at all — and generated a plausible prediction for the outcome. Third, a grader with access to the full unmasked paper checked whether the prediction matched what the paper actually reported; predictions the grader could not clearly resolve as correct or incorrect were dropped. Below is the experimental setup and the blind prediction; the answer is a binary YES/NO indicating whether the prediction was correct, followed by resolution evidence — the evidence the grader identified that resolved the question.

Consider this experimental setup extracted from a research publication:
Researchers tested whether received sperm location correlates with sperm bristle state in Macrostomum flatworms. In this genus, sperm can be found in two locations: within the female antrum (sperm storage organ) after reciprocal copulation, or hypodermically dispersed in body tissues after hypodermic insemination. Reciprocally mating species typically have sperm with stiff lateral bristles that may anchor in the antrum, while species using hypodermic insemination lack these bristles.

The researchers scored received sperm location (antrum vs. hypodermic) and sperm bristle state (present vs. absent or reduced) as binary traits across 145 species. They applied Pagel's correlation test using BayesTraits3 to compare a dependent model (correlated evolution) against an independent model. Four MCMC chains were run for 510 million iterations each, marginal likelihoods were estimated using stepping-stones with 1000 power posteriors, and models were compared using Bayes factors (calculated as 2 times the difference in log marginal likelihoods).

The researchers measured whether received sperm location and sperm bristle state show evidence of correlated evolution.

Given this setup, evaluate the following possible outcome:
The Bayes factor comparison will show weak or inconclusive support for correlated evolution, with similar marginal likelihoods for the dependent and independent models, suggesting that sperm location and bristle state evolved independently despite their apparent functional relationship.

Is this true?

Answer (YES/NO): NO